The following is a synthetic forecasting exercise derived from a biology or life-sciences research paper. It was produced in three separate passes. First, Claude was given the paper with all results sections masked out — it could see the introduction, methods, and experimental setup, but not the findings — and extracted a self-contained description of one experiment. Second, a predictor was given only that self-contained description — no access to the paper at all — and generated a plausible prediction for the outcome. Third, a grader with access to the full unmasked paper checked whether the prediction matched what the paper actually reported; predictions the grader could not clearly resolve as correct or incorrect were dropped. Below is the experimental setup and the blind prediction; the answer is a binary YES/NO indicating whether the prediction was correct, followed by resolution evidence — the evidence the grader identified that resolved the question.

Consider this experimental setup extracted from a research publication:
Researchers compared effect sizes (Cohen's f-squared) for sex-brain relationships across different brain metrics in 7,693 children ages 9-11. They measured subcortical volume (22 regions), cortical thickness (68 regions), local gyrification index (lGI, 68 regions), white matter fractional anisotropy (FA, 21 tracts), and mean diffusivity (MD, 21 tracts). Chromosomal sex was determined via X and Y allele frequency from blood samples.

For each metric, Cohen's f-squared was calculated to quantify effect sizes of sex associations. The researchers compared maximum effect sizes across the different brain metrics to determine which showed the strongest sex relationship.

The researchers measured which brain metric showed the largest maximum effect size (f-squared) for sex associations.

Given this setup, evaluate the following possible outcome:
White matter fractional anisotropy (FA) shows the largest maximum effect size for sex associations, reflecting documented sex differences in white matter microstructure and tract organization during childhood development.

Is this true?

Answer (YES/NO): NO